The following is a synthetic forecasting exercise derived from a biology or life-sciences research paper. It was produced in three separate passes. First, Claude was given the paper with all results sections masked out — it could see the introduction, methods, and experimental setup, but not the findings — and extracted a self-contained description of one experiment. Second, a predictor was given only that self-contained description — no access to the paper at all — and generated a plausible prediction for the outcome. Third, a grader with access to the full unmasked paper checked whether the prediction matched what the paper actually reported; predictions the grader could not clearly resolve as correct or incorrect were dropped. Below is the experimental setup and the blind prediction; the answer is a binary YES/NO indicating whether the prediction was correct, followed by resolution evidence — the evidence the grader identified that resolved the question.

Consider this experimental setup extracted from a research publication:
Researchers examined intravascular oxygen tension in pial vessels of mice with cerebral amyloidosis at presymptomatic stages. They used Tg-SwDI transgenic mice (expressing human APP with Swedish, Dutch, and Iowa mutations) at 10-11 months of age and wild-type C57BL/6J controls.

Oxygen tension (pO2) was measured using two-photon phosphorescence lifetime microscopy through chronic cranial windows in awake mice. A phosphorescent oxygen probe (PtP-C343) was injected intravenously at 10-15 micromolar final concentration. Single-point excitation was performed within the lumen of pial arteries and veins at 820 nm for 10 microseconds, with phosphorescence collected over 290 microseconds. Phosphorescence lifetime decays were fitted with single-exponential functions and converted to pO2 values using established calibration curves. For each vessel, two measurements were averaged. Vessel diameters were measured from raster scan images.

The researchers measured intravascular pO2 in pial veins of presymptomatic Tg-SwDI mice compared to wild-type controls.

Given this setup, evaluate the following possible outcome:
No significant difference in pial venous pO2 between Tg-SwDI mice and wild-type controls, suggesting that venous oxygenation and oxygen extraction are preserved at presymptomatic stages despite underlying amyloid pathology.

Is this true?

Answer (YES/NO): YES